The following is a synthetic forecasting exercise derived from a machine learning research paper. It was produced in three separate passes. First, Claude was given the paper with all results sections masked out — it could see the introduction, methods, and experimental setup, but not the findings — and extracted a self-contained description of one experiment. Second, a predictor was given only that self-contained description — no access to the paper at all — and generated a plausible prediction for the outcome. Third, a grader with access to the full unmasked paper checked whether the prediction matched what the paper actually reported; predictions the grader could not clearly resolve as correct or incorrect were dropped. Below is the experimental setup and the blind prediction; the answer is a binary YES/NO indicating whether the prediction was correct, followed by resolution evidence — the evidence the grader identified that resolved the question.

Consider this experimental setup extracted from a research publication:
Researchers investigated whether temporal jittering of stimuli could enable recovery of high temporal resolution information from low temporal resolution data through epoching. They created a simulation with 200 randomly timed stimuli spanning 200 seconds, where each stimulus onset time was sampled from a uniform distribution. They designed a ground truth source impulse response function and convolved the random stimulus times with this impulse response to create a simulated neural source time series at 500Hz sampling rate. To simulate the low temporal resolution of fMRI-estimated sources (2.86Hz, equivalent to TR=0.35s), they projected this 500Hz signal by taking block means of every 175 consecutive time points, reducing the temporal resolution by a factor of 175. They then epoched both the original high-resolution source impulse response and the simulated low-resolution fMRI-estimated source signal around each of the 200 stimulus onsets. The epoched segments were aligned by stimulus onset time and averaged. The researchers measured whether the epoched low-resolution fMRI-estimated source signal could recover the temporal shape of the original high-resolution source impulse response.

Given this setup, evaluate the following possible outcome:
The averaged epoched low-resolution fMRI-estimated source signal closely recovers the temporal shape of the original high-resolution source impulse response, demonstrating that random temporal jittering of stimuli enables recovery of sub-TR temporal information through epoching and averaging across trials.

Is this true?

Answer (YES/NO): YES